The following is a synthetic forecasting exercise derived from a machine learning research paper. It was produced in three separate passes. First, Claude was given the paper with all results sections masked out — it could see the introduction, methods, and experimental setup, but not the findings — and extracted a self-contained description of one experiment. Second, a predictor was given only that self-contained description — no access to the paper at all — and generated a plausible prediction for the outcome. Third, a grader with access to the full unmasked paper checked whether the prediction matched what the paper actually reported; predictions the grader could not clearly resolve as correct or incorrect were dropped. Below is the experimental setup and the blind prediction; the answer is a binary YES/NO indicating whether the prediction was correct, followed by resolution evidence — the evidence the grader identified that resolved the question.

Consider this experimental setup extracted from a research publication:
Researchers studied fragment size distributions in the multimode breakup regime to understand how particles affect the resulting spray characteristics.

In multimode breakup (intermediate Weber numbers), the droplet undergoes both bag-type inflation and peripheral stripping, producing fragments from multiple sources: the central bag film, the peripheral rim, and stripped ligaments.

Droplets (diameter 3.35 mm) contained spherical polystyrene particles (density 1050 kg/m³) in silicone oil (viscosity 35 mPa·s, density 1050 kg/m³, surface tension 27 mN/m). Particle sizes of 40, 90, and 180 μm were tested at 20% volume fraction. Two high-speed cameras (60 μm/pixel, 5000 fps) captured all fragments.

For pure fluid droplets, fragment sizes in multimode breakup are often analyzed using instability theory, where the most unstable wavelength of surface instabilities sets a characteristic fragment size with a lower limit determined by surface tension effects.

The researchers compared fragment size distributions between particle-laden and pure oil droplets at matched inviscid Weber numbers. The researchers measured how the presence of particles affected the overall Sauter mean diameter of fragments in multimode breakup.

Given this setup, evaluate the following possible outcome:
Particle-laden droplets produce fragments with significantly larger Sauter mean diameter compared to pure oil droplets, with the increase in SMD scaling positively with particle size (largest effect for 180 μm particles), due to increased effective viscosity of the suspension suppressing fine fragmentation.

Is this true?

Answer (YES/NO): NO